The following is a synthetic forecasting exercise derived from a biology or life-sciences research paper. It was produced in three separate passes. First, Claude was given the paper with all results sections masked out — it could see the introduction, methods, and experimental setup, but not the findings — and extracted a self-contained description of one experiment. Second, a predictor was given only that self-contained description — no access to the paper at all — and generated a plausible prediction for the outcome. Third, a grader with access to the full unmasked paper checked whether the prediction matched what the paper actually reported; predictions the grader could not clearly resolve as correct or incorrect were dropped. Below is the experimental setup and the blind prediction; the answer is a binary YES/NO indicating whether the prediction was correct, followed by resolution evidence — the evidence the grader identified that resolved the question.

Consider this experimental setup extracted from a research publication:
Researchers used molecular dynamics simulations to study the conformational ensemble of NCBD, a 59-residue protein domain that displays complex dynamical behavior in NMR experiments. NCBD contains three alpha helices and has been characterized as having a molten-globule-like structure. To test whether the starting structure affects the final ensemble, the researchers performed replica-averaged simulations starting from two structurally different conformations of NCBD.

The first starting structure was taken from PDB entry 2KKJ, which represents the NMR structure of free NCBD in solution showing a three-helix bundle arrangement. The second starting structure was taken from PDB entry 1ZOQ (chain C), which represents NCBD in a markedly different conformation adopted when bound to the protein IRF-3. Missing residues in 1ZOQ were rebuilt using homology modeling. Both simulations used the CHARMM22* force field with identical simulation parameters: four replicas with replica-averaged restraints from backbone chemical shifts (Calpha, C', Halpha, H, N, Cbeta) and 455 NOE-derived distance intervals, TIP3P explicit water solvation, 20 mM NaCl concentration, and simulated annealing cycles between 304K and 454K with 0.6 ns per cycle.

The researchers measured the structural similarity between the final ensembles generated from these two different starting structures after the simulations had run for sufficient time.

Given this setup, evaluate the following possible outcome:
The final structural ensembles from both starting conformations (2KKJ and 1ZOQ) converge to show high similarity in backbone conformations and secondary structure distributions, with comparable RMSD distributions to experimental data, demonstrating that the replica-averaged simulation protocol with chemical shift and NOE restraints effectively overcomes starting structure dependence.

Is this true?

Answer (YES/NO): NO